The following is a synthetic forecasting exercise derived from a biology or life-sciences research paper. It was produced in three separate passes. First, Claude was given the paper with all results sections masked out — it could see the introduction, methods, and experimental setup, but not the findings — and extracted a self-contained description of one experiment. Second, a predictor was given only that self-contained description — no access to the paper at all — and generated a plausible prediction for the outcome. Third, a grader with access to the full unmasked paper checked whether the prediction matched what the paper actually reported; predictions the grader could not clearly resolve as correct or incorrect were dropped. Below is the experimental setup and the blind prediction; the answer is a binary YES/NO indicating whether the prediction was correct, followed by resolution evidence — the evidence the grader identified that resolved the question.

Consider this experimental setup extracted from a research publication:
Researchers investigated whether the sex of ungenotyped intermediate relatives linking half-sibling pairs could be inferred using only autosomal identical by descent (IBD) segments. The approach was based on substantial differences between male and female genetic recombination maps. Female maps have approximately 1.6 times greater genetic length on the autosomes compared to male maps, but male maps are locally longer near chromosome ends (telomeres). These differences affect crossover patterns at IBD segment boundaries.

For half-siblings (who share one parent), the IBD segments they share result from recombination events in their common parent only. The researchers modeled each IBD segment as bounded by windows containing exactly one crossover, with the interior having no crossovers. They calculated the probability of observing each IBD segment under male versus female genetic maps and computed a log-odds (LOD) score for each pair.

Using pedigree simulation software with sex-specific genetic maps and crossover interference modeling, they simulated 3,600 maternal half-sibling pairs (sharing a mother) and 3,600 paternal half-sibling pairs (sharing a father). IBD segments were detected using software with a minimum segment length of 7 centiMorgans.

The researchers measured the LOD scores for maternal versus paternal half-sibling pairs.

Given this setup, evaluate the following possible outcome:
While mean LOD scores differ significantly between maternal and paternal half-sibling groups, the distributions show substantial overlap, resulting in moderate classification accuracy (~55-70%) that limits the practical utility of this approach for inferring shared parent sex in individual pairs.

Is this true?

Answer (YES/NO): NO